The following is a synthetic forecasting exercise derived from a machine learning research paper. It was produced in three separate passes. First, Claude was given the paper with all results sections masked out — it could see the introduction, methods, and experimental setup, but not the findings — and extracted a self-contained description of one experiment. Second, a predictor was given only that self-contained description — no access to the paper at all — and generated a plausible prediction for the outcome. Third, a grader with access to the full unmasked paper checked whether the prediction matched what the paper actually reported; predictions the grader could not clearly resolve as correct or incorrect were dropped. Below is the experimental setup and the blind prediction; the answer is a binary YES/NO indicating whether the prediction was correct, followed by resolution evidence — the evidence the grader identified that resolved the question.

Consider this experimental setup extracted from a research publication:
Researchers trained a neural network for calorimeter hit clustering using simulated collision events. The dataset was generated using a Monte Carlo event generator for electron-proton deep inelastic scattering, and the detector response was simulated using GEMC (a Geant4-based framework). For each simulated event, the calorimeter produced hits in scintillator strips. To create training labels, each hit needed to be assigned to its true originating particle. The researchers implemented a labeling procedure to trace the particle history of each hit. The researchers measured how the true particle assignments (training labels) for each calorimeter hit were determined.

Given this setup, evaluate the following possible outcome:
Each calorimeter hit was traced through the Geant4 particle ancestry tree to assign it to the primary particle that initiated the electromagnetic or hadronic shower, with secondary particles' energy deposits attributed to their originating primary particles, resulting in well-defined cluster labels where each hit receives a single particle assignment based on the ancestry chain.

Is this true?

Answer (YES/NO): YES